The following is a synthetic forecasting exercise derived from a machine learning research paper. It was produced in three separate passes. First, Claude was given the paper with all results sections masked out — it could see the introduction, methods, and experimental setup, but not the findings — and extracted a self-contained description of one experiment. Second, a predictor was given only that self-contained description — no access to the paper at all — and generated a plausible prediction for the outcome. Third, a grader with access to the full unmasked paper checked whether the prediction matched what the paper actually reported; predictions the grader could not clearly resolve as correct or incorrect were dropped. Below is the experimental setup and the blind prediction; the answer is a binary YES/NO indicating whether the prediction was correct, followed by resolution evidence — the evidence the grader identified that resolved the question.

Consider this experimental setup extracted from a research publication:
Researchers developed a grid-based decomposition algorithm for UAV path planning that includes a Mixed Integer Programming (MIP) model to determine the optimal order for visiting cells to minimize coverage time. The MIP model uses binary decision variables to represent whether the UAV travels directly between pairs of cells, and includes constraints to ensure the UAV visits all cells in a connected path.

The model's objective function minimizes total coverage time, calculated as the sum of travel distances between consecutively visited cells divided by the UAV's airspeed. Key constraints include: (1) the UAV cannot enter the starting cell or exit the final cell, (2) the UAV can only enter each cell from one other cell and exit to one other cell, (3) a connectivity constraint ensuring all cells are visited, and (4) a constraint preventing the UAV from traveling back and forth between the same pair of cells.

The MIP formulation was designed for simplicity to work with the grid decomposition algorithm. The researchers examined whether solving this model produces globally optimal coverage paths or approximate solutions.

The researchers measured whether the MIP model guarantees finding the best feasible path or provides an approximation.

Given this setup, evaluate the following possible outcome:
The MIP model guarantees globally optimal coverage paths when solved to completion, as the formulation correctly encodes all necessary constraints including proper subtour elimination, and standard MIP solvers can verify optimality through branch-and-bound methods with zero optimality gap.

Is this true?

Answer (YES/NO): NO